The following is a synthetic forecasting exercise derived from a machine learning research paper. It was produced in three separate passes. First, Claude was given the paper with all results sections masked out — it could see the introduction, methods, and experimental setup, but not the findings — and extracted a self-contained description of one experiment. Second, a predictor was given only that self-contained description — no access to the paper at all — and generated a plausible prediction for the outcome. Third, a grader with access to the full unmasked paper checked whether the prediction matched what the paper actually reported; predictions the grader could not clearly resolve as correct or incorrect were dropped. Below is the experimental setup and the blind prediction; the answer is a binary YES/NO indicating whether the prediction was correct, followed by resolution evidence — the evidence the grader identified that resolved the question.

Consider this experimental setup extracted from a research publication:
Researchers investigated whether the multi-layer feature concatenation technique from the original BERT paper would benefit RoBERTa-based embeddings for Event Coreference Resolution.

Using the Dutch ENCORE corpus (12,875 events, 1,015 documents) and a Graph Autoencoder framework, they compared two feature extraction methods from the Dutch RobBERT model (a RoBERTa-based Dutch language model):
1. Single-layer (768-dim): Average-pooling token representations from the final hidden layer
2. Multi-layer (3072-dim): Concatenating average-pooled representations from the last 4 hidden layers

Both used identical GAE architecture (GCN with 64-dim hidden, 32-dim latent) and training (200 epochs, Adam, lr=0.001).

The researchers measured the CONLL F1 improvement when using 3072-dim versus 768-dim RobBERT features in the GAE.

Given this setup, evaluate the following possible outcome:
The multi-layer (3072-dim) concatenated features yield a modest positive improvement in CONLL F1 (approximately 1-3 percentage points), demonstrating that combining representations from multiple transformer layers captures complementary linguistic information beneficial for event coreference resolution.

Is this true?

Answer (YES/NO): NO